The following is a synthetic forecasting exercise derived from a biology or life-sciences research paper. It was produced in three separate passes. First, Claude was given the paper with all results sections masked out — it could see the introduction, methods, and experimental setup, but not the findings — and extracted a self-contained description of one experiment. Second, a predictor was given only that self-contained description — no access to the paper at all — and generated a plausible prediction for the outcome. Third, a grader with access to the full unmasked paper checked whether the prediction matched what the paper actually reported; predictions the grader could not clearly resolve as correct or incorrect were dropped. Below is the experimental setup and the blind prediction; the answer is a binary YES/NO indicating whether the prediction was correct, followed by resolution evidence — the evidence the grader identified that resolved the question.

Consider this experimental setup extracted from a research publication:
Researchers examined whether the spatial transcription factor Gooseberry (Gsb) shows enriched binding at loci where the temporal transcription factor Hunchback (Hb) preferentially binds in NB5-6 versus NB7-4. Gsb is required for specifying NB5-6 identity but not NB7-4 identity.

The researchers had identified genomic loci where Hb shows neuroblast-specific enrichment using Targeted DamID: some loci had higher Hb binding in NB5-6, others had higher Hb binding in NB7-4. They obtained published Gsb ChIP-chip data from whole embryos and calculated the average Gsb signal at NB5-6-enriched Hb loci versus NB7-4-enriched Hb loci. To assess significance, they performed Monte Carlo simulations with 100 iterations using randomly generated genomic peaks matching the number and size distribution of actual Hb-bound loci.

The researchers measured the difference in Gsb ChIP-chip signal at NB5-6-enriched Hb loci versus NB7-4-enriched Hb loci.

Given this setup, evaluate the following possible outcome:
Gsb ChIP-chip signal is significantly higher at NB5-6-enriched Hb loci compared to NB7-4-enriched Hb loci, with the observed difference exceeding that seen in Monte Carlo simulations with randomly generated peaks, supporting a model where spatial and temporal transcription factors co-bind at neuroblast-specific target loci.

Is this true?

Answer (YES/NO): YES